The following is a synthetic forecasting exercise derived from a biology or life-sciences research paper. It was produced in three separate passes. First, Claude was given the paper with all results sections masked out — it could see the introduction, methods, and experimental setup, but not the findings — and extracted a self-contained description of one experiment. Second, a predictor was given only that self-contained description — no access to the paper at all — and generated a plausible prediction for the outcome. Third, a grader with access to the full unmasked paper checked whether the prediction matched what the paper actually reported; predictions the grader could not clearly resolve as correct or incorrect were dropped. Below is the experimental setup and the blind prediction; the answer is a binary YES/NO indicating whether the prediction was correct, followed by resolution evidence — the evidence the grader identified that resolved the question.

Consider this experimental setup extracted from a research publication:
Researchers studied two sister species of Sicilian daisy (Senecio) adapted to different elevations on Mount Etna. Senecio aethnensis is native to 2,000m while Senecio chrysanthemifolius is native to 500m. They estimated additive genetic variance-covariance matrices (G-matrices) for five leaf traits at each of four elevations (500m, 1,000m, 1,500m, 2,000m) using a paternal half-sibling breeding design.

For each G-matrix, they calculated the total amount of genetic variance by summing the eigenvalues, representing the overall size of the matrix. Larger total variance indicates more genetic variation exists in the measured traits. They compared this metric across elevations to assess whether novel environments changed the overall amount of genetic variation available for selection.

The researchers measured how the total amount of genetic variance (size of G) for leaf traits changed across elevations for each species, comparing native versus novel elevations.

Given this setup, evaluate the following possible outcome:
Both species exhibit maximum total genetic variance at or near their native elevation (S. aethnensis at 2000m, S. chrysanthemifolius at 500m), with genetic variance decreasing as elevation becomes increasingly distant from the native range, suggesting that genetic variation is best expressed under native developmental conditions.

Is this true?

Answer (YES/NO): NO